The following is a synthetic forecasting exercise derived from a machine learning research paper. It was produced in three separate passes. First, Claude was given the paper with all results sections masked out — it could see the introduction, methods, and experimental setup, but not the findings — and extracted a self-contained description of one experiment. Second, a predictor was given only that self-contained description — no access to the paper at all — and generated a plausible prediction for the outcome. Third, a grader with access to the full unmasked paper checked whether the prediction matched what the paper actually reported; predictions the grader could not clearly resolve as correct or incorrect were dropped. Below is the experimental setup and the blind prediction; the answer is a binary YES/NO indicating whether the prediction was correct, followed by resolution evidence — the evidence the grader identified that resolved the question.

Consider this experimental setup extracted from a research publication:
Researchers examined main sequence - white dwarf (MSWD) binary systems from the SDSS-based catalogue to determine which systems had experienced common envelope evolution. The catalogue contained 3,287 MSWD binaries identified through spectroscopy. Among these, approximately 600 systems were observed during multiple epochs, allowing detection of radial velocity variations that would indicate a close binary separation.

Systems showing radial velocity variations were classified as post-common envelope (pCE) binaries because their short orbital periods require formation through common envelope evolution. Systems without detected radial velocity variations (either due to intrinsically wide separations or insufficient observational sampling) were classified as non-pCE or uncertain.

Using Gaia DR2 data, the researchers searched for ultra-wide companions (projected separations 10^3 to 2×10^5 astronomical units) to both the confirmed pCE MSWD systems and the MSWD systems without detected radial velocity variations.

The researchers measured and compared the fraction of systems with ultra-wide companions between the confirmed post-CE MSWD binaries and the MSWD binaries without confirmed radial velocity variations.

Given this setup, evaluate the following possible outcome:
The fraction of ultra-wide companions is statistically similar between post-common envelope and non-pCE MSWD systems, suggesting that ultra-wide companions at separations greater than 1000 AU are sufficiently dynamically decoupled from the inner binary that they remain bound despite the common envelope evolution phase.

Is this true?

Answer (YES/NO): NO